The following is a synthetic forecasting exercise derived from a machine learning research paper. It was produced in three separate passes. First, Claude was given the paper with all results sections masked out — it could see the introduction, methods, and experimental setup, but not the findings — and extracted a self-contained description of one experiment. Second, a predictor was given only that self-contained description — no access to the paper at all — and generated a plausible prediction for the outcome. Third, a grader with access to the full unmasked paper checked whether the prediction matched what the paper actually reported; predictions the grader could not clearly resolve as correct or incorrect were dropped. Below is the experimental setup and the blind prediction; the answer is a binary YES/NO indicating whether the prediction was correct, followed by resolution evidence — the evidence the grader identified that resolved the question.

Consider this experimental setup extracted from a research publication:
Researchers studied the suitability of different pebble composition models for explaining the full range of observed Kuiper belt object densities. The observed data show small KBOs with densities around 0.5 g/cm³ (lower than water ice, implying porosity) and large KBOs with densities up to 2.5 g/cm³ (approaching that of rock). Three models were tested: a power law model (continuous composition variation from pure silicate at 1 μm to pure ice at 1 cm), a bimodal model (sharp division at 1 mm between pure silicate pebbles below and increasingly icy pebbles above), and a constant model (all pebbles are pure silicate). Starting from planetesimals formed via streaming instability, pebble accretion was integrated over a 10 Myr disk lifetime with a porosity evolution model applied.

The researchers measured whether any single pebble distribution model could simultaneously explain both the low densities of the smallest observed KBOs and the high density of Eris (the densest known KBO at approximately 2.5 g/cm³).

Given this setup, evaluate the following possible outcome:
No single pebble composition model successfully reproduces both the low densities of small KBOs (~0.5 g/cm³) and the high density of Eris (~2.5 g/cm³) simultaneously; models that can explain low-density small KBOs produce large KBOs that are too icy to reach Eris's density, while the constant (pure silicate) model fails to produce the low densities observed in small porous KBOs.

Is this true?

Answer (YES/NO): NO